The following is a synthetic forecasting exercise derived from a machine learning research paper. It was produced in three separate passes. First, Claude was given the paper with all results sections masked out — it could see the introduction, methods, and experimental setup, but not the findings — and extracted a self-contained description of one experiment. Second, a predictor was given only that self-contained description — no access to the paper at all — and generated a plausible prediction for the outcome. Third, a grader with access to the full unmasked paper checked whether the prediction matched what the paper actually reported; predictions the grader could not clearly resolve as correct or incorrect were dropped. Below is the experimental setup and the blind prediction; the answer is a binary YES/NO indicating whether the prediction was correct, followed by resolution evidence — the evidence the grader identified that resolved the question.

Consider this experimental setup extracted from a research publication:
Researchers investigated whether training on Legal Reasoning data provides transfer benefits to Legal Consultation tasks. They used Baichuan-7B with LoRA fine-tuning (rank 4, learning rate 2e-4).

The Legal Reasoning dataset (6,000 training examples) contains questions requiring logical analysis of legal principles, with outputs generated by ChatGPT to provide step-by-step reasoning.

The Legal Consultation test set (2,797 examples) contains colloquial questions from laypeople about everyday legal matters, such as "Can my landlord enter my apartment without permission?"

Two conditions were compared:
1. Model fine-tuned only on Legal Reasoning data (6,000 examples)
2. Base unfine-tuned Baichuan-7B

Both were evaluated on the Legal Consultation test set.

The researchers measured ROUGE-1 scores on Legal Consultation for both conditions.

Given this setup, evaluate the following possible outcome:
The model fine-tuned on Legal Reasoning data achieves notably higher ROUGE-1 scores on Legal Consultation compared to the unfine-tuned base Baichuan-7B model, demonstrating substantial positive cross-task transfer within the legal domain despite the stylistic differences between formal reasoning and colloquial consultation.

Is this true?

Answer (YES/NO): NO